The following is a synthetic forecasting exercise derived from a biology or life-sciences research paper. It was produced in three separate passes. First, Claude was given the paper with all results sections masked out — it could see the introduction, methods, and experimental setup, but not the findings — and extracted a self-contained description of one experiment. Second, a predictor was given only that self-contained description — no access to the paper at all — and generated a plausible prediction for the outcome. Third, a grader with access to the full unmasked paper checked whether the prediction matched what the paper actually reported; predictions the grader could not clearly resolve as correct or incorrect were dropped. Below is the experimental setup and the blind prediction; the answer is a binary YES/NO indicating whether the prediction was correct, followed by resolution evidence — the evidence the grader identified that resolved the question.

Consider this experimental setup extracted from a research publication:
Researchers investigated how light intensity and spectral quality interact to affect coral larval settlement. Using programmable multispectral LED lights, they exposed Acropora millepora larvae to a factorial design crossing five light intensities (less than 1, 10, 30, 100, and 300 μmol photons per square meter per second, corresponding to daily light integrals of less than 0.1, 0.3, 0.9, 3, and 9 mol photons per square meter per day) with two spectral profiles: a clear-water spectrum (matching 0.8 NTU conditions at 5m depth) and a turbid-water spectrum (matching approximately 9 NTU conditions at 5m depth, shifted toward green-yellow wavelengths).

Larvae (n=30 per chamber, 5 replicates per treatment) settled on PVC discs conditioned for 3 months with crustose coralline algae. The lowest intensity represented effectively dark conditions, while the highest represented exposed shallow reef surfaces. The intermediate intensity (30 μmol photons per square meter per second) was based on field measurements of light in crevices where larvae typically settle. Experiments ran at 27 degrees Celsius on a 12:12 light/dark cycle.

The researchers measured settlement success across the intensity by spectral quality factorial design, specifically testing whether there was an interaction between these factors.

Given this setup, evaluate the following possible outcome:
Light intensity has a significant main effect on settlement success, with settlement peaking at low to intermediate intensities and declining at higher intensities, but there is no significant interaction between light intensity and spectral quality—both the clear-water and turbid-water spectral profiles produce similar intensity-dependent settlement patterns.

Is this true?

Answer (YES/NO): YES